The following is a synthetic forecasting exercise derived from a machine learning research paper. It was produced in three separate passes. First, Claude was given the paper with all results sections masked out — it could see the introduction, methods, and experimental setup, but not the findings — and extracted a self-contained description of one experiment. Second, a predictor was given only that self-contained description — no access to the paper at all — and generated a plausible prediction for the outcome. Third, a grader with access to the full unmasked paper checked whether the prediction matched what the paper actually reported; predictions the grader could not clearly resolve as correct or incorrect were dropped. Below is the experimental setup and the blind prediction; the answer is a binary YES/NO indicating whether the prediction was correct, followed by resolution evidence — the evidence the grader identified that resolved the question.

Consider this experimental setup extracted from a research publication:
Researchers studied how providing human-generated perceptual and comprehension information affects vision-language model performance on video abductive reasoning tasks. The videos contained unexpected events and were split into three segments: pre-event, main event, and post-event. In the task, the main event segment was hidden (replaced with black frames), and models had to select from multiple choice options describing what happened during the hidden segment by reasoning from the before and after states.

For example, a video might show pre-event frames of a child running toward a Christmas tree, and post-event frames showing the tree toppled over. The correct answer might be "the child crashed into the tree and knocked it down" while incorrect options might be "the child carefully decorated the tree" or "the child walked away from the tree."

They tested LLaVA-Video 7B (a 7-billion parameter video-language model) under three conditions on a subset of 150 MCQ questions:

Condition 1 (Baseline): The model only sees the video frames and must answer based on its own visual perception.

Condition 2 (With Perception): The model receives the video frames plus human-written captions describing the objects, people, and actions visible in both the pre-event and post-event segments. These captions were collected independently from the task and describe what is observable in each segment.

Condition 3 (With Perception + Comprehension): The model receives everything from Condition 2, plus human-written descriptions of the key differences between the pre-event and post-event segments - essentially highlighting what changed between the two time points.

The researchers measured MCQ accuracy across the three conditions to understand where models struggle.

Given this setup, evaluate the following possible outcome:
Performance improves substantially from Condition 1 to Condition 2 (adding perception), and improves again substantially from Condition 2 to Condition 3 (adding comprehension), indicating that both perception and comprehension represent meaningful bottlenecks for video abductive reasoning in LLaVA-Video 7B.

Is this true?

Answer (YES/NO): NO